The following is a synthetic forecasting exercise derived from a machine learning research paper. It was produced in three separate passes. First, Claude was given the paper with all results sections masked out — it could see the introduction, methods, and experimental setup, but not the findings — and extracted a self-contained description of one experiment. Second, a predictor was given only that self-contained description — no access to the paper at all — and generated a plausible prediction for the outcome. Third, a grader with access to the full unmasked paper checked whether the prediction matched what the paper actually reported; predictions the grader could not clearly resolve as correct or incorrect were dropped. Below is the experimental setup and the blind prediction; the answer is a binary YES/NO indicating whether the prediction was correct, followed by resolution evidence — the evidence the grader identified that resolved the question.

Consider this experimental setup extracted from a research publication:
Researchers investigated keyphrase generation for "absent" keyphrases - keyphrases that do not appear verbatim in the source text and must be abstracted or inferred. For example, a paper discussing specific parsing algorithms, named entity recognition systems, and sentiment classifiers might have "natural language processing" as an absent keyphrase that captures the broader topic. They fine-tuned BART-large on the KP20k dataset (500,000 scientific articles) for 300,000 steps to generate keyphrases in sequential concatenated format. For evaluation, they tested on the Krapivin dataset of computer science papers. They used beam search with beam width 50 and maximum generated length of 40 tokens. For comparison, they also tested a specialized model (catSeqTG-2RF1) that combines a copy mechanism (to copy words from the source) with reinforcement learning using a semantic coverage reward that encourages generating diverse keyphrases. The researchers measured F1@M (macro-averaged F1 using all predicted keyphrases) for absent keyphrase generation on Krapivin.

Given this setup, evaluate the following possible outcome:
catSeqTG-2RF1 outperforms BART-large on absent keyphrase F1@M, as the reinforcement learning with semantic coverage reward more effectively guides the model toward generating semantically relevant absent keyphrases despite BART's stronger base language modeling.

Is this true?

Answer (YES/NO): YES